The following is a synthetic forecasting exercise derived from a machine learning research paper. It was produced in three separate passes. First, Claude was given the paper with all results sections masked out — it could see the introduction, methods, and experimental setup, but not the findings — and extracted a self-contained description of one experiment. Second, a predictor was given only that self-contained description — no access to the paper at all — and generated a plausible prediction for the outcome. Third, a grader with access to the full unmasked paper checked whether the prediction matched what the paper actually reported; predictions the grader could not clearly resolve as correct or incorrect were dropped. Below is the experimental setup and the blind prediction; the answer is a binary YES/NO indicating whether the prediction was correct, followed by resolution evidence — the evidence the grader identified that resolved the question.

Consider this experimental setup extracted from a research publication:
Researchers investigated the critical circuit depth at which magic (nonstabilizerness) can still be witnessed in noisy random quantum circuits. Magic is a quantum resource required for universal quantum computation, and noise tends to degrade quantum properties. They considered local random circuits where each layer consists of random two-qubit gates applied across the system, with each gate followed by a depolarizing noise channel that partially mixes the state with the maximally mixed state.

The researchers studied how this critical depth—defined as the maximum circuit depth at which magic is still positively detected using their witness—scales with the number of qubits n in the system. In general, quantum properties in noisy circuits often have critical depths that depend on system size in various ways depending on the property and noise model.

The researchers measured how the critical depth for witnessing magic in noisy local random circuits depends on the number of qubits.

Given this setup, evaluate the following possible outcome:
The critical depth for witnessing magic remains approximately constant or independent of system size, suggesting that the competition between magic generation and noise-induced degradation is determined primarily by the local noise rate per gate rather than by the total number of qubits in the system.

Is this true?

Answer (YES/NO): YES